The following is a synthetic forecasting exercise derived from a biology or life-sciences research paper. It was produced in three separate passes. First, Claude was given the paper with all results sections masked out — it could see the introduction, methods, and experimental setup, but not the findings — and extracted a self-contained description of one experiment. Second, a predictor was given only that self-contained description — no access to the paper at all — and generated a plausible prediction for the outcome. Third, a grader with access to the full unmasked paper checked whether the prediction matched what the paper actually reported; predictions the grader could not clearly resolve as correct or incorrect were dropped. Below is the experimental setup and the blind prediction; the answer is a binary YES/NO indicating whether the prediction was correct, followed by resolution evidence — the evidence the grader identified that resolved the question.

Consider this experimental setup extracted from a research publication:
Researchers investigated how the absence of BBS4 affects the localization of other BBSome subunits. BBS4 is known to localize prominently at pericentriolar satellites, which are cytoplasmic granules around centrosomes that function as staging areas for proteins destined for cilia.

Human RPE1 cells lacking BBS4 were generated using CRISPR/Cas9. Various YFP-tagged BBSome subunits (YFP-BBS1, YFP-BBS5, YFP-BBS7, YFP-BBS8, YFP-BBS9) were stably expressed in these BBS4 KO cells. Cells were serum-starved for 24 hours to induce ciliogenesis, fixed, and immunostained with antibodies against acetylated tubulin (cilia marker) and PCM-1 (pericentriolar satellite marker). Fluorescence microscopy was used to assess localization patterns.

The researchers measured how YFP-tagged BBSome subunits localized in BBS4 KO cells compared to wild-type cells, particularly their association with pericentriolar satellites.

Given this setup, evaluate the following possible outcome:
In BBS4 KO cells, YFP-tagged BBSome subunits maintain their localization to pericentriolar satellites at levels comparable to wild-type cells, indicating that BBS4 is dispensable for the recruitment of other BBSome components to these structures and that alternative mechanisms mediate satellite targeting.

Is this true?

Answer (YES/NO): NO